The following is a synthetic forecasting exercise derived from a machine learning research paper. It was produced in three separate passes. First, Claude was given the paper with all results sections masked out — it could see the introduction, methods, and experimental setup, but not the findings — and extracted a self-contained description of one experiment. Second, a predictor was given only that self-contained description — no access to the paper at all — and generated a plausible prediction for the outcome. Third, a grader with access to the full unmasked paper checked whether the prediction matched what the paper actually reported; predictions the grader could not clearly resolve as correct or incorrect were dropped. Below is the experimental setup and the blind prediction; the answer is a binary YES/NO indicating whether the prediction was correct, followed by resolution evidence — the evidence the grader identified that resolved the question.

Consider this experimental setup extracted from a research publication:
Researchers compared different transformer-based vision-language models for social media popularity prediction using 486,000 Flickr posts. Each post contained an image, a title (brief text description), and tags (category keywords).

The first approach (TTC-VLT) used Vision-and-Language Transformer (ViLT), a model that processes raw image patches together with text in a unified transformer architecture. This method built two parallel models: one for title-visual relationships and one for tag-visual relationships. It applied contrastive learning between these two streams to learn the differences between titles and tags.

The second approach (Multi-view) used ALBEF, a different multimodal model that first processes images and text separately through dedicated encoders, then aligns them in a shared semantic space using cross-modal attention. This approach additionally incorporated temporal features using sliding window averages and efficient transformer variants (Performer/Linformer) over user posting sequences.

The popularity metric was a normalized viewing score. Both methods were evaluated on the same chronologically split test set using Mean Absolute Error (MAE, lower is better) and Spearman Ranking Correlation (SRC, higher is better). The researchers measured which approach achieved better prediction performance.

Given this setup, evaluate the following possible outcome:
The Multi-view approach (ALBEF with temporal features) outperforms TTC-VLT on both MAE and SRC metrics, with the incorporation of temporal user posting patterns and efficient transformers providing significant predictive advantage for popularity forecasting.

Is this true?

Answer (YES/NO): NO